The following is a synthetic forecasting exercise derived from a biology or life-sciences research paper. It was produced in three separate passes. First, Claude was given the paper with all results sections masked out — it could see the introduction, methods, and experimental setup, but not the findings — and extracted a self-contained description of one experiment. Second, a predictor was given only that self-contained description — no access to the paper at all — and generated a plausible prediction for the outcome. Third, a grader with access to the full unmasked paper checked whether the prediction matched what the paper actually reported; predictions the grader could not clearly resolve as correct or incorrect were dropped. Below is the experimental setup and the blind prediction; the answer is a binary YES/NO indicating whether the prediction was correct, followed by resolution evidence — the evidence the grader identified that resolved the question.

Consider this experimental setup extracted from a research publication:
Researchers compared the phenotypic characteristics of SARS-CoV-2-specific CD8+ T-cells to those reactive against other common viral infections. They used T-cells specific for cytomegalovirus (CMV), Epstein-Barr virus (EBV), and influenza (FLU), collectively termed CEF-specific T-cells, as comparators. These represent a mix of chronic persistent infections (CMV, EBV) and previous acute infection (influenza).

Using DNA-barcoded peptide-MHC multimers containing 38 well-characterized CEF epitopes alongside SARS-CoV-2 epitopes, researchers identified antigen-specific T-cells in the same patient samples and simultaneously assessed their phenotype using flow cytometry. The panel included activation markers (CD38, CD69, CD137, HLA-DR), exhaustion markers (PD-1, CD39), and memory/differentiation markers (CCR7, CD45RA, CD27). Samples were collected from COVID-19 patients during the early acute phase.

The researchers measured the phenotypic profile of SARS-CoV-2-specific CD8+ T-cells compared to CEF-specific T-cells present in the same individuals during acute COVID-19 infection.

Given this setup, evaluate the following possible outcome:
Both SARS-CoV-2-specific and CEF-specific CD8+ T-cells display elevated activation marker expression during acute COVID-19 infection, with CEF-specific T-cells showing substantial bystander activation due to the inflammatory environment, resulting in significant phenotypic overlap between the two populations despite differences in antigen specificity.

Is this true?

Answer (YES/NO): NO